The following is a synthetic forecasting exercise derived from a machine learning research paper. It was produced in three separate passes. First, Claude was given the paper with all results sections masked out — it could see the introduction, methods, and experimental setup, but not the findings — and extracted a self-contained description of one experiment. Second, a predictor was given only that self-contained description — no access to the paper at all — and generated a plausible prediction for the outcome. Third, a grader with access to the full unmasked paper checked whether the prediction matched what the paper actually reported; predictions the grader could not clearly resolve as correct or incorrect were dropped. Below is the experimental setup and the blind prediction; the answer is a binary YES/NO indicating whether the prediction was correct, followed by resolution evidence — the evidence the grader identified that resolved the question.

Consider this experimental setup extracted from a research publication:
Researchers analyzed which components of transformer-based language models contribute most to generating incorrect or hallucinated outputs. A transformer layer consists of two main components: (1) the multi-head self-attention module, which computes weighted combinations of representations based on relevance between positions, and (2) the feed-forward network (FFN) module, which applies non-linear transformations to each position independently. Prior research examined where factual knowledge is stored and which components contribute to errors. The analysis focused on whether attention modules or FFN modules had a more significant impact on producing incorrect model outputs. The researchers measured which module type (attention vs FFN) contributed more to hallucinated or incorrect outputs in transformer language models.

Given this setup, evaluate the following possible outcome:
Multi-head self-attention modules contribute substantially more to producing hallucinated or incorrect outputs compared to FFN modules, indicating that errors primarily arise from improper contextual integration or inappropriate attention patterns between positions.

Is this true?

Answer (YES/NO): NO